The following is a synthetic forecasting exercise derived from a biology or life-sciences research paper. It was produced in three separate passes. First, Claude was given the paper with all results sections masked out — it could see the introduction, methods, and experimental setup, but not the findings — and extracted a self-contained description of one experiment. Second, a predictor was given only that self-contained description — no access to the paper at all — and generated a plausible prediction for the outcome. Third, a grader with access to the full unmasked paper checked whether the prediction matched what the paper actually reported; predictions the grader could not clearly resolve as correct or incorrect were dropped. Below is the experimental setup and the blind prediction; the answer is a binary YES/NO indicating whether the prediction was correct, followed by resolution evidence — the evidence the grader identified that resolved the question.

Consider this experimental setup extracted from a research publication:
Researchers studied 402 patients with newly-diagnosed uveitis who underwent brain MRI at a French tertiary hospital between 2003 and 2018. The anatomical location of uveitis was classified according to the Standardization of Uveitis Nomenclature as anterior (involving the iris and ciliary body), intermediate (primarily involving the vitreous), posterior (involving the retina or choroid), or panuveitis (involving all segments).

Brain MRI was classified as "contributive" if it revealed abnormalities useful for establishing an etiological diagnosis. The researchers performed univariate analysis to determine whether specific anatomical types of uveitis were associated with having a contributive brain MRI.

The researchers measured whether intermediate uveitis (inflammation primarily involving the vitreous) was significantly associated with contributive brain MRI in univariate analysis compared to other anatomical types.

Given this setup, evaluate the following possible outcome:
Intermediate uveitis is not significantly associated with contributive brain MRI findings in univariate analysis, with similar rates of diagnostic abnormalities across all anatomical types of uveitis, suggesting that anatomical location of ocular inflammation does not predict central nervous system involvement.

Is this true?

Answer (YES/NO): NO